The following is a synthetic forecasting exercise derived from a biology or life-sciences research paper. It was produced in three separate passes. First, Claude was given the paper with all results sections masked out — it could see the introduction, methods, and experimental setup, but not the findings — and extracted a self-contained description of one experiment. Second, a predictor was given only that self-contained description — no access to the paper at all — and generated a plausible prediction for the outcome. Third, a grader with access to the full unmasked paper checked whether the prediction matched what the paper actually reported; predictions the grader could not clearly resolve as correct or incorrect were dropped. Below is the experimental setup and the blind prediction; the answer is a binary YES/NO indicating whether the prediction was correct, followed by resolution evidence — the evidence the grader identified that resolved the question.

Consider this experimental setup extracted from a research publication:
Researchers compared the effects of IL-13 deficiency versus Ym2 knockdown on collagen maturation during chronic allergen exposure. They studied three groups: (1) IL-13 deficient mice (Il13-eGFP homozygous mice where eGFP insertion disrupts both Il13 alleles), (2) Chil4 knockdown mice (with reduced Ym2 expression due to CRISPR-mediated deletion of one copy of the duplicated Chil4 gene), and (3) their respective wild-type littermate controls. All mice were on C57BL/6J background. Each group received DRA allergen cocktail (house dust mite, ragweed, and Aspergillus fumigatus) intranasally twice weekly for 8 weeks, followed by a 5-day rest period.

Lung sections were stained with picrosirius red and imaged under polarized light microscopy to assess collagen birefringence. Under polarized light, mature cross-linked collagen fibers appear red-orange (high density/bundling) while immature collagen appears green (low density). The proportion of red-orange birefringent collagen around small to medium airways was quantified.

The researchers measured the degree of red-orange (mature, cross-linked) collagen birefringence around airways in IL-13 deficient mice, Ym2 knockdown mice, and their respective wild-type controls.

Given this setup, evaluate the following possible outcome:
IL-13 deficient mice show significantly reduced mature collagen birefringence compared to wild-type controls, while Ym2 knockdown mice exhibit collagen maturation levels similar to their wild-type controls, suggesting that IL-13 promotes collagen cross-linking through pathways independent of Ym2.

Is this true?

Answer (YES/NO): NO